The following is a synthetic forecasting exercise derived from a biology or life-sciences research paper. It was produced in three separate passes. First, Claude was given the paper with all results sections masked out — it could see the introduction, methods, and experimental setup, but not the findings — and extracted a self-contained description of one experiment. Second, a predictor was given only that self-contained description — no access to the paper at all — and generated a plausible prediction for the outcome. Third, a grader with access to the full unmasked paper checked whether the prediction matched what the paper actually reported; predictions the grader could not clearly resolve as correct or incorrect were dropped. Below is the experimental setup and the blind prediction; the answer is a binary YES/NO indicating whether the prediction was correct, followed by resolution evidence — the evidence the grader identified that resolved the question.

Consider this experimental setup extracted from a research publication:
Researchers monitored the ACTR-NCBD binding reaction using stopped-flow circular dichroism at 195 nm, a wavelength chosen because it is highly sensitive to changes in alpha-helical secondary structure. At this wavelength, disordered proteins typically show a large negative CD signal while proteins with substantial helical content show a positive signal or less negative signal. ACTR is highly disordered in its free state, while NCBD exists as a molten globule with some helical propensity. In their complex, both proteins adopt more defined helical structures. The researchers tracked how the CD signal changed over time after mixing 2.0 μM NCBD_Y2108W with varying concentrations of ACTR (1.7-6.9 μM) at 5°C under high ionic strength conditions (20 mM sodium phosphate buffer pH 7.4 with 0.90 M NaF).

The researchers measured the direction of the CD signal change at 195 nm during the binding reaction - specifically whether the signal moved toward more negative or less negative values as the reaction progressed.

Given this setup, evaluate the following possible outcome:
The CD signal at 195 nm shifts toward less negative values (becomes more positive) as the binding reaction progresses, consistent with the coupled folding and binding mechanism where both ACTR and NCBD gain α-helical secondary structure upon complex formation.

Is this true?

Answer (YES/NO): YES